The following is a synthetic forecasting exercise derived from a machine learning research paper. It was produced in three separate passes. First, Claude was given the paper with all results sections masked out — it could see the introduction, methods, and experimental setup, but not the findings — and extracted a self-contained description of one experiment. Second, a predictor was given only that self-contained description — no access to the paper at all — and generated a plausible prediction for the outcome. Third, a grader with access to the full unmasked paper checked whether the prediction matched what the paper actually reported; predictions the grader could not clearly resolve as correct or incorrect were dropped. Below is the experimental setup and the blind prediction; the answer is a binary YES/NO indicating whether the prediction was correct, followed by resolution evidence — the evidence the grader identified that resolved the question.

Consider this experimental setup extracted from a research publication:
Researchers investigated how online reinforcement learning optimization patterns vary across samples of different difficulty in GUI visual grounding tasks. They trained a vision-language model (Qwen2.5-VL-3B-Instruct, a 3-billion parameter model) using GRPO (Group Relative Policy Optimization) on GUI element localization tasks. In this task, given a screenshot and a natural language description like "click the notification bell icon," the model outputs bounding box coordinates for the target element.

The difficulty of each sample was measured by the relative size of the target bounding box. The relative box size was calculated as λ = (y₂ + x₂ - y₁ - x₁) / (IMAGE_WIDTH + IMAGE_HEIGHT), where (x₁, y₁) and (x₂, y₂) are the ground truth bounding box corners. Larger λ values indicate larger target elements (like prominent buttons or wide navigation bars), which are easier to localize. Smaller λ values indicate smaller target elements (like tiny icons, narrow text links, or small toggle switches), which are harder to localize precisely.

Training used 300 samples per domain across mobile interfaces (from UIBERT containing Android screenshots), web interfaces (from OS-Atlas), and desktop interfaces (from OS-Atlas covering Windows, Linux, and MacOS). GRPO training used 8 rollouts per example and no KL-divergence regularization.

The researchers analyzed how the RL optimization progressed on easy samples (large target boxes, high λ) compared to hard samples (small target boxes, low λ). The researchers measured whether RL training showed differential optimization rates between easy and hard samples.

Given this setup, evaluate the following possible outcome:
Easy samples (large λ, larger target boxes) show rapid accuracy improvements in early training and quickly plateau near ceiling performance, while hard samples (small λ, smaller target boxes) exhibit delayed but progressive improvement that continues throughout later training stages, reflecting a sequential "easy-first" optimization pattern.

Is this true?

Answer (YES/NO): NO